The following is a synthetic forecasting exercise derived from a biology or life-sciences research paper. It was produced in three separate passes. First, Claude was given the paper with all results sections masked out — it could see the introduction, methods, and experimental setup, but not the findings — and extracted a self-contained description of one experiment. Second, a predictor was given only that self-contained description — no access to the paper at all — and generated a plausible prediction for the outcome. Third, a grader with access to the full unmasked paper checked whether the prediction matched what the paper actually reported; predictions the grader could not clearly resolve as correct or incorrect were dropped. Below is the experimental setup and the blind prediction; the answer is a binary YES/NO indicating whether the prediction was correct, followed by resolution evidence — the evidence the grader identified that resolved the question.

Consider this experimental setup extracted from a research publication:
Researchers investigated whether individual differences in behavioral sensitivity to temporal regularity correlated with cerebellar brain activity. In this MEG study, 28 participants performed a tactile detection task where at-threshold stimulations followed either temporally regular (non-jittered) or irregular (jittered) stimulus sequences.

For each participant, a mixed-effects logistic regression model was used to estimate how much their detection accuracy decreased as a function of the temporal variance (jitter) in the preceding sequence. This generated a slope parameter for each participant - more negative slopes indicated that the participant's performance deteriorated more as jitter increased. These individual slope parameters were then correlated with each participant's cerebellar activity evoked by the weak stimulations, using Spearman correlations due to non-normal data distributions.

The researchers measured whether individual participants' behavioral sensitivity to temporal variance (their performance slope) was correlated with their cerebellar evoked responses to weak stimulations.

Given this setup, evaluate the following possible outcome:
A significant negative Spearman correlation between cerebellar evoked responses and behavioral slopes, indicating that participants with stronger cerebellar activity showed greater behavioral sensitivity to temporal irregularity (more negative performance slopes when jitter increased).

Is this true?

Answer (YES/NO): NO